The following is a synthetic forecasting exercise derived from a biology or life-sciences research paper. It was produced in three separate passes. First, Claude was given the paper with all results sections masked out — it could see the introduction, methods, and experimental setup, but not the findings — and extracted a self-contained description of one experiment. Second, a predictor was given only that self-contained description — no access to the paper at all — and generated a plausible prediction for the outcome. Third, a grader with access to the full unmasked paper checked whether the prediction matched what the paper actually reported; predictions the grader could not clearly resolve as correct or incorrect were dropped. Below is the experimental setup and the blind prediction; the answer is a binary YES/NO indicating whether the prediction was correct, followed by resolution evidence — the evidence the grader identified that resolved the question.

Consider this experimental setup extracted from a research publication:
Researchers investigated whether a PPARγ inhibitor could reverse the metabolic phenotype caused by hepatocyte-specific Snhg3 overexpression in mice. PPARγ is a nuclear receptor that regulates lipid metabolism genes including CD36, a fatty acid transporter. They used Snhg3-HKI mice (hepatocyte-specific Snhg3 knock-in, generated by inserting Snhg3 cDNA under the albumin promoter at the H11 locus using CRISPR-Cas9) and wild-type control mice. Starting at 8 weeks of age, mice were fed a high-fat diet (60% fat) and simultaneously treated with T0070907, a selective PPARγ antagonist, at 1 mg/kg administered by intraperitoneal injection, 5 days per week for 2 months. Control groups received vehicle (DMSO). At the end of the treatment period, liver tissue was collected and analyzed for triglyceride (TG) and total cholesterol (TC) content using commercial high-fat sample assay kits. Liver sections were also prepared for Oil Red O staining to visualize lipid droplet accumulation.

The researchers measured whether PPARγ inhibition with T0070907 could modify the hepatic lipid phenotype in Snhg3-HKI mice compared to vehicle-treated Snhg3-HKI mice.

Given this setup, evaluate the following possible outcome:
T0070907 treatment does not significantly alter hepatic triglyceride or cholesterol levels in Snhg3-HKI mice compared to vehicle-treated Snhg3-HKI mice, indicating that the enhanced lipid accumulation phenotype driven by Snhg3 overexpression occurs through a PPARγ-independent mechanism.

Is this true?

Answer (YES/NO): NO